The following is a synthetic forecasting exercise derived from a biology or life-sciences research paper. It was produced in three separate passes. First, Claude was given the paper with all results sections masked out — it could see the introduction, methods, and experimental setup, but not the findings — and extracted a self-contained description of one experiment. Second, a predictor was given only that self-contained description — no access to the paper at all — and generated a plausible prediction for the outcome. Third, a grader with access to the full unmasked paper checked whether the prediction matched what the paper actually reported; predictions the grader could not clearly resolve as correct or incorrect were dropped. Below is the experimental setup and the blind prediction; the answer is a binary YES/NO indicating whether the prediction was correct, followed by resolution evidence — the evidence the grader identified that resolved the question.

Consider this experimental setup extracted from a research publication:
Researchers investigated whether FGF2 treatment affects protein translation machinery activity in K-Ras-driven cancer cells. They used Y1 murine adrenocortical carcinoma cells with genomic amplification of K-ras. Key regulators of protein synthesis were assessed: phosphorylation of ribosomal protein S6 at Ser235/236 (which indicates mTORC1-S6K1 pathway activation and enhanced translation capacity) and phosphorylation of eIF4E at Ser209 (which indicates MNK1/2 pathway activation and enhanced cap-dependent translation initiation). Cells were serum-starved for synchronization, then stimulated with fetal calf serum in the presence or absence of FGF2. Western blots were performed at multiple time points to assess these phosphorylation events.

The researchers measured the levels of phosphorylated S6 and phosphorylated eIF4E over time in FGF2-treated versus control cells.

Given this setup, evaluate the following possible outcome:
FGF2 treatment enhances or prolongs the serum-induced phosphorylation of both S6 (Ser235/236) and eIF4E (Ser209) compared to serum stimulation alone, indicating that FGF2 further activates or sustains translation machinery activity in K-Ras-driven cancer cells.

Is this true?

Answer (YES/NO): YES